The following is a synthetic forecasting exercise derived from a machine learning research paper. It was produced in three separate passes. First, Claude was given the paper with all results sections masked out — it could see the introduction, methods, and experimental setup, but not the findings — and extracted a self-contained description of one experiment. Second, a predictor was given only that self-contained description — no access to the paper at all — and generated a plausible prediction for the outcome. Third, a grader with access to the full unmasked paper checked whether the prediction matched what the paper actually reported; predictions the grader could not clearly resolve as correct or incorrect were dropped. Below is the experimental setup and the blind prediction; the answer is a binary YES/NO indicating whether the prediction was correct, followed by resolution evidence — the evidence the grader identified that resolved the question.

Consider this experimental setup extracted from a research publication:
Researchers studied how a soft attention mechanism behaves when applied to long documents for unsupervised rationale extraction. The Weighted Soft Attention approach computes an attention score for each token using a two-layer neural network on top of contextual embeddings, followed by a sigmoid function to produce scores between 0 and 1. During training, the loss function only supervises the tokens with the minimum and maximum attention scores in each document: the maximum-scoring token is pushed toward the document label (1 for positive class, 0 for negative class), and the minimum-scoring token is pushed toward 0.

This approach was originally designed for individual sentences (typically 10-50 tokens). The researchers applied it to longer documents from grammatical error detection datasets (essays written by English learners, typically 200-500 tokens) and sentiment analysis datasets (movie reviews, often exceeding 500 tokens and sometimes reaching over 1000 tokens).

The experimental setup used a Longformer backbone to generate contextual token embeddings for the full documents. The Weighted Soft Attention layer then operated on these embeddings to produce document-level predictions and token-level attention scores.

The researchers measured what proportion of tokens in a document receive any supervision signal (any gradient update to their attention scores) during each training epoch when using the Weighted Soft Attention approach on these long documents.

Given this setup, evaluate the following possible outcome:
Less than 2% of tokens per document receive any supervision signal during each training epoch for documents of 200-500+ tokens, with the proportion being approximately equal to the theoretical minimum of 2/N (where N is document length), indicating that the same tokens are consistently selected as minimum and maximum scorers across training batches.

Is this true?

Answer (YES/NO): NO